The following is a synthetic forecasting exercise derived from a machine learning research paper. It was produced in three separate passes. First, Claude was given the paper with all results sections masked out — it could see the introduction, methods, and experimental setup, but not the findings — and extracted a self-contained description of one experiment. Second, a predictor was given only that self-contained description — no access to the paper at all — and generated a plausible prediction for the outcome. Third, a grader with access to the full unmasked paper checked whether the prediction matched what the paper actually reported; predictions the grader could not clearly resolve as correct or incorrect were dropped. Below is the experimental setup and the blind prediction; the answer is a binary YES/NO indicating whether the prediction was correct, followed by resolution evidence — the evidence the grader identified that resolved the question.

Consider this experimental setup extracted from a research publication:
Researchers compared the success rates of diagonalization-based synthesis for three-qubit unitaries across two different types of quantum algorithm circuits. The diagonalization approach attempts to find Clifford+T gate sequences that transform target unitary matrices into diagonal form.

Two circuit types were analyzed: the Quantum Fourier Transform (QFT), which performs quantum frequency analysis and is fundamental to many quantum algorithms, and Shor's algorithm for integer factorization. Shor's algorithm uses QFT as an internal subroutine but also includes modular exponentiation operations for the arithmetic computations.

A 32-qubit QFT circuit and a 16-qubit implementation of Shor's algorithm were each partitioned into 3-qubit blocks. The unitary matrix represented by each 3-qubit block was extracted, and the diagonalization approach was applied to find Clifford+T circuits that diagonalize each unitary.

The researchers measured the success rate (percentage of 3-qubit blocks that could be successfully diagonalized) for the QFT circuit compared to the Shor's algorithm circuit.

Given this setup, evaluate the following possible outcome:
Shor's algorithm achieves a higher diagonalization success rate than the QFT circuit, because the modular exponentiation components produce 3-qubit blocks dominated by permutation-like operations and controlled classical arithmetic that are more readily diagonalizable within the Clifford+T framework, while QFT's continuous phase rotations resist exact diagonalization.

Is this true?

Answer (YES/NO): NO